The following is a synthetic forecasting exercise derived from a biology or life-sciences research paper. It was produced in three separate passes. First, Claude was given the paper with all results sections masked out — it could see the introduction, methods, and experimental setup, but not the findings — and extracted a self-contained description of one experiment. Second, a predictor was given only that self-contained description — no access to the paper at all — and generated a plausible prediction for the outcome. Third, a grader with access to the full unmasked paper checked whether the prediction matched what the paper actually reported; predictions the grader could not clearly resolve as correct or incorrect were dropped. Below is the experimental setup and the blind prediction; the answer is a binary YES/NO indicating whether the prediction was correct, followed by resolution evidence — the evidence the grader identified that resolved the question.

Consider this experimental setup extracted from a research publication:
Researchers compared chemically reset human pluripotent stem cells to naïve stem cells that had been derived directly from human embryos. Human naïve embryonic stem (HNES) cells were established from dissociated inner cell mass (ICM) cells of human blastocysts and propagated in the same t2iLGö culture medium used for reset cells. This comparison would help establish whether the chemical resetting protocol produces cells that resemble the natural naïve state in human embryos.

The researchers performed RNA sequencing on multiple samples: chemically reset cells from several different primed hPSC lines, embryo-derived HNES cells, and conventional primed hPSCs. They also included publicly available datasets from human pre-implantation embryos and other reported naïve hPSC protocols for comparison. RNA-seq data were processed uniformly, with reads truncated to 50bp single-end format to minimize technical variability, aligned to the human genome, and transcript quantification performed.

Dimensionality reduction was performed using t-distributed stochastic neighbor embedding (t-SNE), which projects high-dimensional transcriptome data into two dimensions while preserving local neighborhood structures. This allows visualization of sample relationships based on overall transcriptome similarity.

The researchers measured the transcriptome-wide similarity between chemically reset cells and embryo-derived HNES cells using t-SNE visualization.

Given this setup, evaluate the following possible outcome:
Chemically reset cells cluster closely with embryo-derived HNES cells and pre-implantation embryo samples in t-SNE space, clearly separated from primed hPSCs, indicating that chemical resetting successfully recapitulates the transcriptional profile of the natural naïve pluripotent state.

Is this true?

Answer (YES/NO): YES